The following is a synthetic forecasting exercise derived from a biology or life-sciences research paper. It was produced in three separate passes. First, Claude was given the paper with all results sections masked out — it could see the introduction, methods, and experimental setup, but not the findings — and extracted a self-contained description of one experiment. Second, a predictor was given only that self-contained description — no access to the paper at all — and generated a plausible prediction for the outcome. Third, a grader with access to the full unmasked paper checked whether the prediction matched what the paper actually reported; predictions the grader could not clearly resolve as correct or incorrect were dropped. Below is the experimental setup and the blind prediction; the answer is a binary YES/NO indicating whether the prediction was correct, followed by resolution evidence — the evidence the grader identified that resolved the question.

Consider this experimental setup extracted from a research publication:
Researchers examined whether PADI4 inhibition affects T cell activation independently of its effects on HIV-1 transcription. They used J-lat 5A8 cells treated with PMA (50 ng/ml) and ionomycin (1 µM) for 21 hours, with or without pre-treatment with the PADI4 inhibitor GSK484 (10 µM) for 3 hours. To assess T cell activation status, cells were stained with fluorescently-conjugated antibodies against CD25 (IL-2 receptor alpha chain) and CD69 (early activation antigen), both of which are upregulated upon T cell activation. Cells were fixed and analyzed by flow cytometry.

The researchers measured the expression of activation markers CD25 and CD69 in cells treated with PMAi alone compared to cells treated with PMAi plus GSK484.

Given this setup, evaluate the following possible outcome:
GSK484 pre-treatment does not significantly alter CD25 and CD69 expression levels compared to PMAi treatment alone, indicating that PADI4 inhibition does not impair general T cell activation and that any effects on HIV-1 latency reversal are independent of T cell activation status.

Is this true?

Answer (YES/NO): NO